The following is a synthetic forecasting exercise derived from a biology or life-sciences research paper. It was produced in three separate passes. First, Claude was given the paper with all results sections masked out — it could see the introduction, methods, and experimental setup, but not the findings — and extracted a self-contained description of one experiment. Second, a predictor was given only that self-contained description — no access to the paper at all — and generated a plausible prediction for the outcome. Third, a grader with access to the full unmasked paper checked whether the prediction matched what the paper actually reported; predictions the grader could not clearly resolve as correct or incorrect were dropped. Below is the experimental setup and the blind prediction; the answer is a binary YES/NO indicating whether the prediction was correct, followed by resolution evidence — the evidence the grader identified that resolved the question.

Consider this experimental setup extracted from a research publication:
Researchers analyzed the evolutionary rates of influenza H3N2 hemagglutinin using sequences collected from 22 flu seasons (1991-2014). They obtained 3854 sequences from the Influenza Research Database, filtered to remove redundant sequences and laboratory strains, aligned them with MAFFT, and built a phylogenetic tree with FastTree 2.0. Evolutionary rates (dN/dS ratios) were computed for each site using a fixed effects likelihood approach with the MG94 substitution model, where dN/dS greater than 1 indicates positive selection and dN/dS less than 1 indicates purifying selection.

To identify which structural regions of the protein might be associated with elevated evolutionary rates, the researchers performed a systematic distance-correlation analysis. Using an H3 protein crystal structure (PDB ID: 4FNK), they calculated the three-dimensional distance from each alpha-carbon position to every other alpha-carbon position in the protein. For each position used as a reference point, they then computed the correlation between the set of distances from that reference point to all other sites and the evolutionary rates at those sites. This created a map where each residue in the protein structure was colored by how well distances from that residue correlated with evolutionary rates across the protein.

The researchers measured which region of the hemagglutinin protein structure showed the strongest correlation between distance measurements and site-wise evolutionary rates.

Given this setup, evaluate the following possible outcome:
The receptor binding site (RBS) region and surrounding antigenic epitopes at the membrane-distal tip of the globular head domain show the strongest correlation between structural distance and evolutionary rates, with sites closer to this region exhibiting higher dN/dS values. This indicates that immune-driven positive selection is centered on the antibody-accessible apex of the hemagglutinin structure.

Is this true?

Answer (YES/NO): NO